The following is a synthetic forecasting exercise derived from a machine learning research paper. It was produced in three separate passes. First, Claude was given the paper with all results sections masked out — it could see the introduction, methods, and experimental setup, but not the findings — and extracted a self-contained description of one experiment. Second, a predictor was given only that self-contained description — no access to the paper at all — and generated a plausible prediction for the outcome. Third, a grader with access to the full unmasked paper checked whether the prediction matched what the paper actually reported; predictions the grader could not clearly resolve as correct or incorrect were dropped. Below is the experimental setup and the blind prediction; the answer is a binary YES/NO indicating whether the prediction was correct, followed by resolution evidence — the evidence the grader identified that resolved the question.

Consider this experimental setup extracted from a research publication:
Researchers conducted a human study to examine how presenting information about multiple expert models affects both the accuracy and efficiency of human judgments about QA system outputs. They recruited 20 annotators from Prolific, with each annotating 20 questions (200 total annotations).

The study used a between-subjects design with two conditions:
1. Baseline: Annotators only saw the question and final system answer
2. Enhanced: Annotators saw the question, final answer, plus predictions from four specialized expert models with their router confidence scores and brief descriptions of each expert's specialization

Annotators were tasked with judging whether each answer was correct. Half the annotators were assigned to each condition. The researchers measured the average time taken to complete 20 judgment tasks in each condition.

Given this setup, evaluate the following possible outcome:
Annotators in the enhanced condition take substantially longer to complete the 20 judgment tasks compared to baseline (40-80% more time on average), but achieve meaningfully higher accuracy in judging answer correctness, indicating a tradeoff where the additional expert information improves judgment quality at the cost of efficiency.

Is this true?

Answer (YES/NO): NO